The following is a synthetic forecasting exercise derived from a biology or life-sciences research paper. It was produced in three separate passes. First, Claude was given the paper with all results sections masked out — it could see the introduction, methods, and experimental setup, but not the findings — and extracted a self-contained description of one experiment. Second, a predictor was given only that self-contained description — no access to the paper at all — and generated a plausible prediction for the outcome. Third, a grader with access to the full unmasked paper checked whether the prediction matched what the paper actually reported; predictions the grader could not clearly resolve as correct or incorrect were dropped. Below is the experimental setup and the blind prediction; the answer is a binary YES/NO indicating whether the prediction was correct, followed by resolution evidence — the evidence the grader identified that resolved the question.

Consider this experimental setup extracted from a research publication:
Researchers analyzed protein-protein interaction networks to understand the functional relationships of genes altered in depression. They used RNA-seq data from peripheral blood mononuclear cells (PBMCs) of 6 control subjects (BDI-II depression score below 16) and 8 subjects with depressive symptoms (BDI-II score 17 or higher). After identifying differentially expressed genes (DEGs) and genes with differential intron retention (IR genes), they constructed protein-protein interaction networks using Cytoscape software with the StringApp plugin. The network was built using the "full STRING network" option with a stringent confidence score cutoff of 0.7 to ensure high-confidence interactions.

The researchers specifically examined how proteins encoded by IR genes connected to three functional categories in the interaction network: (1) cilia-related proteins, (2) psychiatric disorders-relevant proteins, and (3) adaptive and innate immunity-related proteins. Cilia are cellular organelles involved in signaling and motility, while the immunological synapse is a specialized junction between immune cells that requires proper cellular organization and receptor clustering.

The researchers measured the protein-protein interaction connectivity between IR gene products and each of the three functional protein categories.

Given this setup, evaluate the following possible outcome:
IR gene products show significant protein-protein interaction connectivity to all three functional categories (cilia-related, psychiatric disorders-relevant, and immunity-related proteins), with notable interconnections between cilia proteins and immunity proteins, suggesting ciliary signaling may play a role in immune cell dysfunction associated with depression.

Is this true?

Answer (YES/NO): NO